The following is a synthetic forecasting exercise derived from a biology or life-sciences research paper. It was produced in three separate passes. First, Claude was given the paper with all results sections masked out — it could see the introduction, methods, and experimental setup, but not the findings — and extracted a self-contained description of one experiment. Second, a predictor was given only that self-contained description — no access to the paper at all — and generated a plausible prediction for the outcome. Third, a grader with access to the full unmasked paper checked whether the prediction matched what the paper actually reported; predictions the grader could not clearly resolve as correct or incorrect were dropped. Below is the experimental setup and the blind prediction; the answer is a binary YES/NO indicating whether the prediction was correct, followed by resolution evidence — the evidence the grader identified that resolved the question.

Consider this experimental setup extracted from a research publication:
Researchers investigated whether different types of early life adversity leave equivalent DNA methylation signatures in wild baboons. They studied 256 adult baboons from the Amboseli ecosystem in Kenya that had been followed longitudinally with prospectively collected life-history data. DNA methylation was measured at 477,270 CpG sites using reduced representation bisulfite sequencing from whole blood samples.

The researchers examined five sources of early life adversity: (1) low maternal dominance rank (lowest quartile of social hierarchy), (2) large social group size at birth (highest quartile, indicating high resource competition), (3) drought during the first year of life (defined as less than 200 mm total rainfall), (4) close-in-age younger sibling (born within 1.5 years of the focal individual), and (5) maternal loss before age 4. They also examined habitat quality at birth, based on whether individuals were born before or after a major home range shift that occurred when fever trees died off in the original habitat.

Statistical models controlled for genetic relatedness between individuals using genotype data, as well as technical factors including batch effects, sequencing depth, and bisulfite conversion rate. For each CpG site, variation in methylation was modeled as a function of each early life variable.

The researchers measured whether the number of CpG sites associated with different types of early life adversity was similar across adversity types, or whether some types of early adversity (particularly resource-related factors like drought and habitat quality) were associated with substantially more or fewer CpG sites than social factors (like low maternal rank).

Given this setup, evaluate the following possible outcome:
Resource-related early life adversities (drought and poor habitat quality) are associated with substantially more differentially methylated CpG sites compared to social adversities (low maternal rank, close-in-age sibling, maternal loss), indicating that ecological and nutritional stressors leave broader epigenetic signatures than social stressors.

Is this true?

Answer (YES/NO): YES